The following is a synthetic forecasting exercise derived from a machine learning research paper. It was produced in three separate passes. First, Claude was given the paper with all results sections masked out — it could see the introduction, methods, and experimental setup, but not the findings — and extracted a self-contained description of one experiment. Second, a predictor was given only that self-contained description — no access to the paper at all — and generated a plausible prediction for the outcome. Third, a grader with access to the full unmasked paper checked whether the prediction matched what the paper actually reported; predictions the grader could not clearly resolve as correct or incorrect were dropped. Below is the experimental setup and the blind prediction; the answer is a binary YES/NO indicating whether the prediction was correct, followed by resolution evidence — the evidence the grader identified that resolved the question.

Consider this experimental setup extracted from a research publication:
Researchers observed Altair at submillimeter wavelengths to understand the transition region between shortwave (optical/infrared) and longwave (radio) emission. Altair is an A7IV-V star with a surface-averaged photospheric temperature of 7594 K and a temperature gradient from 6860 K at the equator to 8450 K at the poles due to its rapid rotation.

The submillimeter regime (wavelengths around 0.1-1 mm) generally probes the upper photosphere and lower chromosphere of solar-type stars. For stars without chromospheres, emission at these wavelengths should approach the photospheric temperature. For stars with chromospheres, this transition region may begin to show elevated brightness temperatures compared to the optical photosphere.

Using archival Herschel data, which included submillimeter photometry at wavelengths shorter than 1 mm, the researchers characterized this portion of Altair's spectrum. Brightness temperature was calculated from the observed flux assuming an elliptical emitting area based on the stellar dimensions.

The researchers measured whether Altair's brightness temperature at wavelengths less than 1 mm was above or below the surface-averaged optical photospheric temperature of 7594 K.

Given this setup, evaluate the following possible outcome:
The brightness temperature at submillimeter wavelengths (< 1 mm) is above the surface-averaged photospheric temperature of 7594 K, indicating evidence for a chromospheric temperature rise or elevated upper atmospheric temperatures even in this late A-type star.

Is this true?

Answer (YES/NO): NO